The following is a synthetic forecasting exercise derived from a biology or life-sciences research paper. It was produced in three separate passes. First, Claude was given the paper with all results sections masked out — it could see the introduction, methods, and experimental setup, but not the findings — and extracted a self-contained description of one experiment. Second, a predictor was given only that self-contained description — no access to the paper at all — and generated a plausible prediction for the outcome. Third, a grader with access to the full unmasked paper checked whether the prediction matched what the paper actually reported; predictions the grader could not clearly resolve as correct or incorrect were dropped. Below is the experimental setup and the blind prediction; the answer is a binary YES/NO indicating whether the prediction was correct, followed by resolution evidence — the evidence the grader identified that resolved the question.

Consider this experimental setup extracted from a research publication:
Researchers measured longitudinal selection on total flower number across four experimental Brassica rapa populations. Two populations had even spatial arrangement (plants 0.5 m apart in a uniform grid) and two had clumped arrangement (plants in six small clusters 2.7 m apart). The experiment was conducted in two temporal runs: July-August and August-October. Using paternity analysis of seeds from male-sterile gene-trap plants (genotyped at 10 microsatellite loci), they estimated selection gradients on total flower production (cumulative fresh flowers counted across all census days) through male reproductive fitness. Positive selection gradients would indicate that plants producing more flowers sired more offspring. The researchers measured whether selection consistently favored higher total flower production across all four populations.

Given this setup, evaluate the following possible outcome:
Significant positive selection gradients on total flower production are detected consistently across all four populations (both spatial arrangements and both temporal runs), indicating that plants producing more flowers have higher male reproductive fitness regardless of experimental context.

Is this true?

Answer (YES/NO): NO